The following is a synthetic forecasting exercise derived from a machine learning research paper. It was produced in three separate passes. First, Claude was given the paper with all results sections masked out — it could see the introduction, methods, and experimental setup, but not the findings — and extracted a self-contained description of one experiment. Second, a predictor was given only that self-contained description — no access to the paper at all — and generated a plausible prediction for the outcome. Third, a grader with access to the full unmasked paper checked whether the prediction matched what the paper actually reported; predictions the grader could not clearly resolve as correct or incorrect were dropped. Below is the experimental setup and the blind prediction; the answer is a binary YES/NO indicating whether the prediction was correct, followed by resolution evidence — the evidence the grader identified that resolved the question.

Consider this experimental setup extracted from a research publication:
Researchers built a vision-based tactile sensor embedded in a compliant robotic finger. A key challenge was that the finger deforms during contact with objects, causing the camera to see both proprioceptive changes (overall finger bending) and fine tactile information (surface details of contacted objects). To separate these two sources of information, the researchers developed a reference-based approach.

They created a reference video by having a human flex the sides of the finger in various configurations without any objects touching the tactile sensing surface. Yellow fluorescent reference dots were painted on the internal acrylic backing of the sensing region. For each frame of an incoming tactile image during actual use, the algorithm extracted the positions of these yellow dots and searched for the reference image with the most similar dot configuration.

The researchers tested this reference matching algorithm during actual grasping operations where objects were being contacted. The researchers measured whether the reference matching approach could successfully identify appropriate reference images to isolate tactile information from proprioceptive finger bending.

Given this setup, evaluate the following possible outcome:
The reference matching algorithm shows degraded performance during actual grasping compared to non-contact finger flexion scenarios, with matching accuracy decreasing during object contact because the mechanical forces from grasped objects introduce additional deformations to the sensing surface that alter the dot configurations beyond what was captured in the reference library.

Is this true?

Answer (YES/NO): NO